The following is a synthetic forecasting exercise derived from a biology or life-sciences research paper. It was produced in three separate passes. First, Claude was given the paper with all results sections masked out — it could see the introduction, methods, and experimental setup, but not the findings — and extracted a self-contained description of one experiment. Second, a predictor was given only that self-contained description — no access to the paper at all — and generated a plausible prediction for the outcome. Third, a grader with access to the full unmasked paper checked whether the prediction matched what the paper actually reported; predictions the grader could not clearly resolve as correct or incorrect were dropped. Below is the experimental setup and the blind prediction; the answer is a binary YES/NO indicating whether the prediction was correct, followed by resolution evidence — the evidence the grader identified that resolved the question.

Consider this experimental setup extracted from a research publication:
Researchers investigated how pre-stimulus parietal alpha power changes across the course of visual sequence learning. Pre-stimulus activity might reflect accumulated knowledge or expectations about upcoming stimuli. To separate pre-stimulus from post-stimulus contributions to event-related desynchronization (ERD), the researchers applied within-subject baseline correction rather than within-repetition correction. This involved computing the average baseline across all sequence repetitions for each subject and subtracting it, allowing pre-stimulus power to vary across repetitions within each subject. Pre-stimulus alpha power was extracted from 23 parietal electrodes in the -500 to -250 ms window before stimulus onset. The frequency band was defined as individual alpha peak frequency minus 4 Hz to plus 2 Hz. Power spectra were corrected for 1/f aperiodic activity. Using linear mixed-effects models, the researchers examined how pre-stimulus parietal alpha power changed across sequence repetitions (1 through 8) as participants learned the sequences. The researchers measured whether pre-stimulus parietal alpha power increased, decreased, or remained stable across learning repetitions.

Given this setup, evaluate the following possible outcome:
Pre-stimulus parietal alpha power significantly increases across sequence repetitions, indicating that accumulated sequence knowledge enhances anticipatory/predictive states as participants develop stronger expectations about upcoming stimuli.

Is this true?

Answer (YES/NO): YES